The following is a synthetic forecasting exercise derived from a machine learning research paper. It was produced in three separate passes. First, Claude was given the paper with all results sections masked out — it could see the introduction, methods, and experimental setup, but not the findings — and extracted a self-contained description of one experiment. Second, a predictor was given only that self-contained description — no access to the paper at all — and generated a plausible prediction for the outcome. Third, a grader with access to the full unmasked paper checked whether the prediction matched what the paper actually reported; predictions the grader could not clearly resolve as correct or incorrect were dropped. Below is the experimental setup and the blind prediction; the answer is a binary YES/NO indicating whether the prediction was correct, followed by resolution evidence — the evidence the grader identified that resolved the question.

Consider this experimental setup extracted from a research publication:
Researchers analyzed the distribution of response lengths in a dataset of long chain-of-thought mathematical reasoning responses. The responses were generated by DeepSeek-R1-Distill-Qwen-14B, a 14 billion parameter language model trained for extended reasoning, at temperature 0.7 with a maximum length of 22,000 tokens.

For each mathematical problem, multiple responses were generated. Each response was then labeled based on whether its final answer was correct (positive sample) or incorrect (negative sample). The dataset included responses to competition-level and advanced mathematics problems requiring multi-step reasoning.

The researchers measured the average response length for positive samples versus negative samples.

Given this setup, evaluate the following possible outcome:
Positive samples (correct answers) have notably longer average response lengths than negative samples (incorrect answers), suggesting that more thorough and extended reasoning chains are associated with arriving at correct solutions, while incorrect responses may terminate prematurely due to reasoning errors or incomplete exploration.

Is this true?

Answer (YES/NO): NO